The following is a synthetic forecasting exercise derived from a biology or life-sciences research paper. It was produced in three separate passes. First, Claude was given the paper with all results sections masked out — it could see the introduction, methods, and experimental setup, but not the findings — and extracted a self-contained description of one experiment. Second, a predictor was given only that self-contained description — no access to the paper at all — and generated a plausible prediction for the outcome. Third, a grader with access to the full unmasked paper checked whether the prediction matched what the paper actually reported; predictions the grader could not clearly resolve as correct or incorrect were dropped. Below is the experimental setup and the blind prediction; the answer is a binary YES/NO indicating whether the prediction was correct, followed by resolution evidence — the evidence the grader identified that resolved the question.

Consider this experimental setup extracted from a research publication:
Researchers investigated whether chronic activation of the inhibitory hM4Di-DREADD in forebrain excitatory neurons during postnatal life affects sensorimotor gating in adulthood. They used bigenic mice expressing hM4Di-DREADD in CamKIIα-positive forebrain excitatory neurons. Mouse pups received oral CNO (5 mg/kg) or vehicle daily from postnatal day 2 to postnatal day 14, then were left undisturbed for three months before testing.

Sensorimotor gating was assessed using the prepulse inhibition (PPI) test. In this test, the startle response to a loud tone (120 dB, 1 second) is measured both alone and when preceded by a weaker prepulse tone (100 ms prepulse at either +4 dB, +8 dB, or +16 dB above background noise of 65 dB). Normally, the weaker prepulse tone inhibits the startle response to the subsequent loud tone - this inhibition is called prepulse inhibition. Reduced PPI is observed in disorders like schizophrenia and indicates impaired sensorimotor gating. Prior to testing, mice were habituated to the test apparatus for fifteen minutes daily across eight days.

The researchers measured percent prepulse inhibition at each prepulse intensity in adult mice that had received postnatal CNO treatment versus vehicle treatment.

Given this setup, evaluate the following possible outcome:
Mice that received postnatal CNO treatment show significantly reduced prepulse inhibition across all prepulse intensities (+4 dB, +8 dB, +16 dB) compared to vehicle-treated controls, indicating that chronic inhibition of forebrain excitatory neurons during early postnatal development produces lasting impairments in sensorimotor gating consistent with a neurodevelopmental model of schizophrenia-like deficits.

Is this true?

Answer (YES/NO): NO